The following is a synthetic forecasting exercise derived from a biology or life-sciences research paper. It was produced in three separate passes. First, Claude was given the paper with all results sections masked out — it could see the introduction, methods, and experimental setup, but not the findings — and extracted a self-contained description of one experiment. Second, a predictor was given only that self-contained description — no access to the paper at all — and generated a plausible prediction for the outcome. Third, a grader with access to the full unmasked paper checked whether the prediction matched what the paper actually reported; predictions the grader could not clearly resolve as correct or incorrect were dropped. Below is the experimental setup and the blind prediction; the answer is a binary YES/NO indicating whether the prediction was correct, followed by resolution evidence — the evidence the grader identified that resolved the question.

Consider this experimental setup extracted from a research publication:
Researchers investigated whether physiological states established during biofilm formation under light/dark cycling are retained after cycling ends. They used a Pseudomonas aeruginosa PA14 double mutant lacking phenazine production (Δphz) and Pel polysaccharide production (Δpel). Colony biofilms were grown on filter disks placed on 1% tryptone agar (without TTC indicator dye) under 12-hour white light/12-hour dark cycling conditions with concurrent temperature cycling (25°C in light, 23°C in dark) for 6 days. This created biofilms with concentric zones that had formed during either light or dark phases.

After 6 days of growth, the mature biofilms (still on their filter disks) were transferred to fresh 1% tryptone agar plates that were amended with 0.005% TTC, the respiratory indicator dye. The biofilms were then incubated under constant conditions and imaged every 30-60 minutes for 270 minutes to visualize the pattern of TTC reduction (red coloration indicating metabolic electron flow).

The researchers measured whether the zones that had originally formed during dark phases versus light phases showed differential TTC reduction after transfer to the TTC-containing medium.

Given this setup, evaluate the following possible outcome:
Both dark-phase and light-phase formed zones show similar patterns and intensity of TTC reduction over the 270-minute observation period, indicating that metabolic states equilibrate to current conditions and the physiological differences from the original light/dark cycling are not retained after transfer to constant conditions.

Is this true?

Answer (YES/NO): NO